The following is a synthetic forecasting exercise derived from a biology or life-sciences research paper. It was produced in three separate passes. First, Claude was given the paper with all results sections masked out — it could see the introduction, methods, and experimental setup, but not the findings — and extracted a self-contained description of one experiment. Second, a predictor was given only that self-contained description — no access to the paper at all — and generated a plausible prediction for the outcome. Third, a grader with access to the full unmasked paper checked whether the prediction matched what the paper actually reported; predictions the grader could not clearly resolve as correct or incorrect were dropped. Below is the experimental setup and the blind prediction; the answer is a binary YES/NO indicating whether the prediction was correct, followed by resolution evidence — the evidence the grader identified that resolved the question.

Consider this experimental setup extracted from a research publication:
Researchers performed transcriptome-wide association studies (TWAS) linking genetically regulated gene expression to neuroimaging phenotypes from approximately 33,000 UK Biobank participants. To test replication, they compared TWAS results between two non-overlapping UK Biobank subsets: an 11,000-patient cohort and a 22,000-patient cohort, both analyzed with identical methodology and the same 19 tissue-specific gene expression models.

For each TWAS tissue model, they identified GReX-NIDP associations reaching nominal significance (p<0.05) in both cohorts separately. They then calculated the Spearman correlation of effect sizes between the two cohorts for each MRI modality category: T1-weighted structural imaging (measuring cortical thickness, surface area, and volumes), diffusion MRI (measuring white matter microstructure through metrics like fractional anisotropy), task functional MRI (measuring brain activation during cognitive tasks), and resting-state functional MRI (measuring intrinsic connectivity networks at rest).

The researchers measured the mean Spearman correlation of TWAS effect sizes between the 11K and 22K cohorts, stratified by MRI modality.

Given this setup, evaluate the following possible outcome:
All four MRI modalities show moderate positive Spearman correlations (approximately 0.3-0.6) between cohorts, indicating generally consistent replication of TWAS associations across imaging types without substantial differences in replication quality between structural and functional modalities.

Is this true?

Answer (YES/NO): NO